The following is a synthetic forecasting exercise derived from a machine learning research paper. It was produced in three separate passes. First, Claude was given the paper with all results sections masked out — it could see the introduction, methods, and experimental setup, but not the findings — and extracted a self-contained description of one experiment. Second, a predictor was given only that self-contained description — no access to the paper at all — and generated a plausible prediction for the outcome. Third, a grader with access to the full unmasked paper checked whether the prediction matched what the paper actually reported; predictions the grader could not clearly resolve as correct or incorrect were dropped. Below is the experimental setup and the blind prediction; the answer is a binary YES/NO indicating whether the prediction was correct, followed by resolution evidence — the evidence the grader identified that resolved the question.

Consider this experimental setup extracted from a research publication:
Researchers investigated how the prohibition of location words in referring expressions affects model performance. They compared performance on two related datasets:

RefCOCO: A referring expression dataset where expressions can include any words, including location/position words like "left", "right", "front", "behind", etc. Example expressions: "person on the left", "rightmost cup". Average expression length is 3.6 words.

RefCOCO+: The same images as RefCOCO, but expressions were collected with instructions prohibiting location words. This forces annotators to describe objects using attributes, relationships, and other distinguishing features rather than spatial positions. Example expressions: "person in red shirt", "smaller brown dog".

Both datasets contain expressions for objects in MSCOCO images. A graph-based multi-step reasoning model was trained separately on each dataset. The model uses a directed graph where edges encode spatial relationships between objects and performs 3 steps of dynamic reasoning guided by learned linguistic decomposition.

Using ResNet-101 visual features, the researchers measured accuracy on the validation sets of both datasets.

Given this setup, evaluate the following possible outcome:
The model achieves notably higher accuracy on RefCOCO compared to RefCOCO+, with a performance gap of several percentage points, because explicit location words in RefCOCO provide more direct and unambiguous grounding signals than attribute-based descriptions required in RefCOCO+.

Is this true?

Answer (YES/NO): YES